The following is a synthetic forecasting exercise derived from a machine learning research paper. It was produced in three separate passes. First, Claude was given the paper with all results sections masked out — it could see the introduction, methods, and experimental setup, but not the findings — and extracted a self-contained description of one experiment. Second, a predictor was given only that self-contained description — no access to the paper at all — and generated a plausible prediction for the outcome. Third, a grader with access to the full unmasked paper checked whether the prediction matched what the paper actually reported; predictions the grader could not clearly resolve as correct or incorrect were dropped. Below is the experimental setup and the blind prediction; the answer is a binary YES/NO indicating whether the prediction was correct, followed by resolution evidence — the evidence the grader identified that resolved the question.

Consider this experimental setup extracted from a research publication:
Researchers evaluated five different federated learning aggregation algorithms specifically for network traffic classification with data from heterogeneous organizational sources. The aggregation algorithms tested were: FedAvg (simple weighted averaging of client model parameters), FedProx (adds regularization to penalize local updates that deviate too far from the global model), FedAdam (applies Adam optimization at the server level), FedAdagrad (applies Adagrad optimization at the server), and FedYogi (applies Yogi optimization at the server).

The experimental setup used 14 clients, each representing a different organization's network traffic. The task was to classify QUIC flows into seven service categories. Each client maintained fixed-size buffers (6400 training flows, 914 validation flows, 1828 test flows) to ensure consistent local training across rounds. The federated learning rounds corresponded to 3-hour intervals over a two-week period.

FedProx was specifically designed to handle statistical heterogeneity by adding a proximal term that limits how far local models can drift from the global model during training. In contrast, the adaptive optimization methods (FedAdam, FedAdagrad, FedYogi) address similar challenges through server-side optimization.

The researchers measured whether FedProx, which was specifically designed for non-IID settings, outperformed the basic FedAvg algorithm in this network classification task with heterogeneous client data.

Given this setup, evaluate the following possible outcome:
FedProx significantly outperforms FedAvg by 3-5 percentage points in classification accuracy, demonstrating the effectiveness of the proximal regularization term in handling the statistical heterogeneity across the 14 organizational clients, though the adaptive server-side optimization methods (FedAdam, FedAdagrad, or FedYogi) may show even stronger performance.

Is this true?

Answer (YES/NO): NO